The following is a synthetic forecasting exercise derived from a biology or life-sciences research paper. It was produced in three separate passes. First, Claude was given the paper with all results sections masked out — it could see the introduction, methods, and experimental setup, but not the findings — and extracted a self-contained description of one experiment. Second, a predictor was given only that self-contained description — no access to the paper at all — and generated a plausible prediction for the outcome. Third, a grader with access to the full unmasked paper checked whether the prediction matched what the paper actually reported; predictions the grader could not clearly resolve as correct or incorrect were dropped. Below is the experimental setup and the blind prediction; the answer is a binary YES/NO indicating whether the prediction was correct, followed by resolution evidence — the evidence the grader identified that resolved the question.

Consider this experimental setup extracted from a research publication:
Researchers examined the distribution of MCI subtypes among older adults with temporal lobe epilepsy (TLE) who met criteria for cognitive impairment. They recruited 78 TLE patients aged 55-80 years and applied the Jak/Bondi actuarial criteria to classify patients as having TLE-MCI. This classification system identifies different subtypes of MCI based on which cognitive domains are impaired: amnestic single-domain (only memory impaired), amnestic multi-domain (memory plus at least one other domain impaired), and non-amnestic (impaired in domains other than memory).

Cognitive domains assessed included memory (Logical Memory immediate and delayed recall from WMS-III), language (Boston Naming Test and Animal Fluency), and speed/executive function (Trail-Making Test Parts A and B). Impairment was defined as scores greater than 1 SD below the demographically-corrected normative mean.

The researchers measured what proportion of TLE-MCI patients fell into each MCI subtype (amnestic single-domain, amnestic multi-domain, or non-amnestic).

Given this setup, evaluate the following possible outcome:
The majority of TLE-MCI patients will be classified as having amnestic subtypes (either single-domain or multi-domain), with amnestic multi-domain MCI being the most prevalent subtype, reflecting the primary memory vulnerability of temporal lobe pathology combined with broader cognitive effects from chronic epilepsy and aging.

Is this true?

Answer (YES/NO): YES